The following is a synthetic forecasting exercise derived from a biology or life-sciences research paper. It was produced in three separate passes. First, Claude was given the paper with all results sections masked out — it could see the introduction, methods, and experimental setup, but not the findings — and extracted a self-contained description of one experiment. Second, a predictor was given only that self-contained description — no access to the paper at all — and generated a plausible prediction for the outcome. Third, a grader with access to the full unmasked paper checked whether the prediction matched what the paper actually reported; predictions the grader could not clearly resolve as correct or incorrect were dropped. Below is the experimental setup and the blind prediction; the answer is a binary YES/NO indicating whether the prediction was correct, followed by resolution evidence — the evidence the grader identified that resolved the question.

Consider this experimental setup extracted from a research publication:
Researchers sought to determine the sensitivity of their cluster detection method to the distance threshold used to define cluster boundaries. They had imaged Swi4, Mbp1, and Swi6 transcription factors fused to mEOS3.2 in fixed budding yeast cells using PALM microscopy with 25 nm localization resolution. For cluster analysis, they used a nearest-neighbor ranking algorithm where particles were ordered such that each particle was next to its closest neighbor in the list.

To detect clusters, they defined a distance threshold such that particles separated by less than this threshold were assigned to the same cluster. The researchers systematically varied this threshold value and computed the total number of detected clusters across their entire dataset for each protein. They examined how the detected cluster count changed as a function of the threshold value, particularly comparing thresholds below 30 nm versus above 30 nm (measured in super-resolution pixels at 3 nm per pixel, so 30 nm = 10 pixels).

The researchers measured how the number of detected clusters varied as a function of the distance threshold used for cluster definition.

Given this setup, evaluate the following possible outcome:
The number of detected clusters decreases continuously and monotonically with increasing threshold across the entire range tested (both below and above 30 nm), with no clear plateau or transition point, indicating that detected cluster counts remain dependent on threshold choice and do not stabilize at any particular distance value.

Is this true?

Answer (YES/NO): NO